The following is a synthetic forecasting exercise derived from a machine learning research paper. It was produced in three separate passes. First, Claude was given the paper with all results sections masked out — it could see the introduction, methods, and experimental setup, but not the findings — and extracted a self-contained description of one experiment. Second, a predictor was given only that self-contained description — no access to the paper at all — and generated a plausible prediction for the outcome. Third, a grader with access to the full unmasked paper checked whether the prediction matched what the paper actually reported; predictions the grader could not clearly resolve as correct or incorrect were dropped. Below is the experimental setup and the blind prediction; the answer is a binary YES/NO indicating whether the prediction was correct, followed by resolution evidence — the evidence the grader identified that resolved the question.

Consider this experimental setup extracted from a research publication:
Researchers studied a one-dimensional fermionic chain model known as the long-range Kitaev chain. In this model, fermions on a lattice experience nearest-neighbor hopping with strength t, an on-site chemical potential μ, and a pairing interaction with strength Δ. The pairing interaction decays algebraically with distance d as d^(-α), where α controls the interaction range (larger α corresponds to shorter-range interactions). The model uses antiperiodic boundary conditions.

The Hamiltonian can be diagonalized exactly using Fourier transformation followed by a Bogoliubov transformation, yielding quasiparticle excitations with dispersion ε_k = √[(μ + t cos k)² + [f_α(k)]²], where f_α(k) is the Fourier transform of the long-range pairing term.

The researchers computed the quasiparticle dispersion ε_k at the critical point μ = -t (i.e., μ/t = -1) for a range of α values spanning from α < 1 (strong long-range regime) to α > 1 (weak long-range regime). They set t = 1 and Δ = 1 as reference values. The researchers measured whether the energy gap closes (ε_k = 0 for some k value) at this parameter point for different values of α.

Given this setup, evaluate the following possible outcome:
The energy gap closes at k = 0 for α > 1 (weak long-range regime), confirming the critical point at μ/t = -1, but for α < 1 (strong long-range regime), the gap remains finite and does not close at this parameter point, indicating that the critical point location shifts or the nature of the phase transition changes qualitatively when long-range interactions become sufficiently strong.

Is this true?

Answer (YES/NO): YES